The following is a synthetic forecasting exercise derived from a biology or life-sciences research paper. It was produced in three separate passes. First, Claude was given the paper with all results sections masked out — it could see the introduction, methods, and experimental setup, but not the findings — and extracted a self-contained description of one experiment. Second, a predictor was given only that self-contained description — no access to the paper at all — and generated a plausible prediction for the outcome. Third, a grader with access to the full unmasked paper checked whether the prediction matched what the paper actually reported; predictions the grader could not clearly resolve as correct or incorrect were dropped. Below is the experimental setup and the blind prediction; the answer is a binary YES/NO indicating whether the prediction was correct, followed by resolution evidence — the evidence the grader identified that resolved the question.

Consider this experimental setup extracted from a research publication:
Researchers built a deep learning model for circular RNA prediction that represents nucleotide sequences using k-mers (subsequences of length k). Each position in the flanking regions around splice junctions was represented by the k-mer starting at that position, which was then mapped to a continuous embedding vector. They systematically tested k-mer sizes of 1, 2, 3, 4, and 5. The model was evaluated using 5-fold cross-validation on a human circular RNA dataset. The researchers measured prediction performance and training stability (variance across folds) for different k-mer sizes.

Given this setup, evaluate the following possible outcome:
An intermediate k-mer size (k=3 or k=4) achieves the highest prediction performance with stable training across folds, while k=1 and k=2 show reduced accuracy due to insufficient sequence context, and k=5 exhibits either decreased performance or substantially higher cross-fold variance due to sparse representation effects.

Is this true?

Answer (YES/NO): NO